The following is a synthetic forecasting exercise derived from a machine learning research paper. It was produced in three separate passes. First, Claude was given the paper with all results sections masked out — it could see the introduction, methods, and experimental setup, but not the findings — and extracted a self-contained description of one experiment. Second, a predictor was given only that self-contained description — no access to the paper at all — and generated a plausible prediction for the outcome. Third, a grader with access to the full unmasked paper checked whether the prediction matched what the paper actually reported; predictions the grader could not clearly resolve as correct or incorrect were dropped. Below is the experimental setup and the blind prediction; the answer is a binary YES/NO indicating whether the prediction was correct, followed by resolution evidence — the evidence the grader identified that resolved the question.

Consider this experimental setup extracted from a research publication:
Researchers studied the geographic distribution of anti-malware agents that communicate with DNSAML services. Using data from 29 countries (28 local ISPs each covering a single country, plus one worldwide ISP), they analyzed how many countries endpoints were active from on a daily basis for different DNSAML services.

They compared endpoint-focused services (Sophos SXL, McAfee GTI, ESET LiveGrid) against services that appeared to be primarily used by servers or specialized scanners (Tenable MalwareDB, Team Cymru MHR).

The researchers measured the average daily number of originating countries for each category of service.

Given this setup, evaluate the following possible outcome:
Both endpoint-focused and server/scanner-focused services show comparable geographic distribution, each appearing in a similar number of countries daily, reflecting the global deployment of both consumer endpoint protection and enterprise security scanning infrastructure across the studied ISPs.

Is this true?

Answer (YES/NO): NO